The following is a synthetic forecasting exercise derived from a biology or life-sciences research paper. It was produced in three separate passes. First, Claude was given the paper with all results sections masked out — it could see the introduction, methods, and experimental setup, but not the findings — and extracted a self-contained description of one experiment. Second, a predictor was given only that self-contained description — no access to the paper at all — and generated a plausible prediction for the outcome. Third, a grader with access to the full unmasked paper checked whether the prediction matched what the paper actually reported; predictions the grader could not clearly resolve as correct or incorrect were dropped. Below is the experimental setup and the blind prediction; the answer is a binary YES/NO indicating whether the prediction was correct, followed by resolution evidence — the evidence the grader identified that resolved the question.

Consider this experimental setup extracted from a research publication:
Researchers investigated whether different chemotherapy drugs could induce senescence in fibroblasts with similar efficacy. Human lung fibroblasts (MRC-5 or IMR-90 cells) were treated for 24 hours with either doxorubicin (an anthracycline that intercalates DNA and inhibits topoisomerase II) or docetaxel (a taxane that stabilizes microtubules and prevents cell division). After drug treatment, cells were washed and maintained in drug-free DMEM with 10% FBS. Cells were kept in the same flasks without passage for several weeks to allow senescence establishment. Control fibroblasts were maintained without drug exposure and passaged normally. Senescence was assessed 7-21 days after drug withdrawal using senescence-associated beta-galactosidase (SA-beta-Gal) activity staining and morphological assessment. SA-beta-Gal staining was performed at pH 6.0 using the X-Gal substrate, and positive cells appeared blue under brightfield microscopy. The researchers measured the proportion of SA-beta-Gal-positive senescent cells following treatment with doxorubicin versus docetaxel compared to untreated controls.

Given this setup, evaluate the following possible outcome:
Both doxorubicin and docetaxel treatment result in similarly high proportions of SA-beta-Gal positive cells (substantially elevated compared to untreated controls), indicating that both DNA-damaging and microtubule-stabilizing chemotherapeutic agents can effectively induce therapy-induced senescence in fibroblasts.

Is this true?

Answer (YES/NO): YES